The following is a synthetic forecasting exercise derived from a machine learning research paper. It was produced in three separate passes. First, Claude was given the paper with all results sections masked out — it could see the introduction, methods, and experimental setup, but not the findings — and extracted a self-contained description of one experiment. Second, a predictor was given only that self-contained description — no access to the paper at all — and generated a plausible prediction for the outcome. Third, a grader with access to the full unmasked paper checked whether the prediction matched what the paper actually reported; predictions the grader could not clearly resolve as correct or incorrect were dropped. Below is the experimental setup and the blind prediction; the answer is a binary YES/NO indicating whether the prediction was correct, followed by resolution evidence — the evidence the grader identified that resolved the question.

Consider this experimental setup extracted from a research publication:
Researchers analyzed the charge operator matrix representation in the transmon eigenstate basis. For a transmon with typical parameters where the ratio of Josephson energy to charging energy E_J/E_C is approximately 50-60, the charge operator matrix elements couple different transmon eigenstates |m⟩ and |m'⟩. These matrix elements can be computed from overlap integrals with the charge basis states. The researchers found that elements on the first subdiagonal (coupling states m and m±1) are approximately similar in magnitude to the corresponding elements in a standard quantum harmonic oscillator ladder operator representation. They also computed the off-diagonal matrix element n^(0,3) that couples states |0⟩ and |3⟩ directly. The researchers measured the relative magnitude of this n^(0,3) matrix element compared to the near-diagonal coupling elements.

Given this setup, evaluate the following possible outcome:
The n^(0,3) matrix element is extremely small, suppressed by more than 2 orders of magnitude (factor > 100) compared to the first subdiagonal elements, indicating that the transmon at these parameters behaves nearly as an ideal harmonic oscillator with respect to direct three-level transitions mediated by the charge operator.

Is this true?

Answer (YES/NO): NO